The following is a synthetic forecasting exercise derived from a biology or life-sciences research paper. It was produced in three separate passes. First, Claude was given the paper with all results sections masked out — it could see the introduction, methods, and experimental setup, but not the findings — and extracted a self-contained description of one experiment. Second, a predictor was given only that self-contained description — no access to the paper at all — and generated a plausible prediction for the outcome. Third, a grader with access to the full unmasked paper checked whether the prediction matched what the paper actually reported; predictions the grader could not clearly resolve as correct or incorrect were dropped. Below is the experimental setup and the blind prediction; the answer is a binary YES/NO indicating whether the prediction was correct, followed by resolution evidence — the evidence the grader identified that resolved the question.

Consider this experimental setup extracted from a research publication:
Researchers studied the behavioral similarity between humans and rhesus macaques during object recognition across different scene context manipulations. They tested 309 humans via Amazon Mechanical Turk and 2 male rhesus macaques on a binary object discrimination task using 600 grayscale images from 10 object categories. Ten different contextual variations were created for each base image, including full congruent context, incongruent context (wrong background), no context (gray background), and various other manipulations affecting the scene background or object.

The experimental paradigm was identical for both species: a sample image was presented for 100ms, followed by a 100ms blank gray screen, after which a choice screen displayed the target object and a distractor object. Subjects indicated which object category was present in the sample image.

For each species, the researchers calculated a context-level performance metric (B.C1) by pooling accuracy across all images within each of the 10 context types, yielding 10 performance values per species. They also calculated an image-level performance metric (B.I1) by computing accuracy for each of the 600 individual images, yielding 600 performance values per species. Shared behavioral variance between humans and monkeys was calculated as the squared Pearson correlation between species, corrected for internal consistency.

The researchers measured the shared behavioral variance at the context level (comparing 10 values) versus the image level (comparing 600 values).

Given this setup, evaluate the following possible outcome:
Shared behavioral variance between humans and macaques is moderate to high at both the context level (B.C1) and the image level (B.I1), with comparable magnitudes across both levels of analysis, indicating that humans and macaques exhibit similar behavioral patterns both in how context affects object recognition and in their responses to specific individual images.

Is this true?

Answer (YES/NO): NO